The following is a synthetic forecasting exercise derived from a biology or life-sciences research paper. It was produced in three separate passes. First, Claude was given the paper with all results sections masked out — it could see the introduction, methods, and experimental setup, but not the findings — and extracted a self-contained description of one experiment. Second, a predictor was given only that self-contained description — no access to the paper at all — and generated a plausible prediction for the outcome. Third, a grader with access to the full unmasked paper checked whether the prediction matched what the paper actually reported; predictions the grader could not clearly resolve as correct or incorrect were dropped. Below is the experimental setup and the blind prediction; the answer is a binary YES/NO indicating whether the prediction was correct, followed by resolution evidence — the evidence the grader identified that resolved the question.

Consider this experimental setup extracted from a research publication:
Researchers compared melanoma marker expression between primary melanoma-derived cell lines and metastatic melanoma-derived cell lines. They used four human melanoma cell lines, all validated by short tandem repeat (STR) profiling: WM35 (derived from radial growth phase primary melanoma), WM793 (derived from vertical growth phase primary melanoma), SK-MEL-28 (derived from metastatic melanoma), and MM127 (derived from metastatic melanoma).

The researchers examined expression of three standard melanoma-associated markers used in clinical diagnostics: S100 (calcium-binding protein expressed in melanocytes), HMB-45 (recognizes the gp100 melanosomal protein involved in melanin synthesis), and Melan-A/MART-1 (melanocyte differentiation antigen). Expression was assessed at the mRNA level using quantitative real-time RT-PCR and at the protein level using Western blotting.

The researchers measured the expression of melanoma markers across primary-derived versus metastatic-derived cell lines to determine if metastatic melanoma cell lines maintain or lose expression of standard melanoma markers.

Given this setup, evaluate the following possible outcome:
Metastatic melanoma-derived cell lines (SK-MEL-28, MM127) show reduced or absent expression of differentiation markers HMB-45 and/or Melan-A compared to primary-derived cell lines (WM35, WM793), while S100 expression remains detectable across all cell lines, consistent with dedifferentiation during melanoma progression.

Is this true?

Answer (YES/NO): NO